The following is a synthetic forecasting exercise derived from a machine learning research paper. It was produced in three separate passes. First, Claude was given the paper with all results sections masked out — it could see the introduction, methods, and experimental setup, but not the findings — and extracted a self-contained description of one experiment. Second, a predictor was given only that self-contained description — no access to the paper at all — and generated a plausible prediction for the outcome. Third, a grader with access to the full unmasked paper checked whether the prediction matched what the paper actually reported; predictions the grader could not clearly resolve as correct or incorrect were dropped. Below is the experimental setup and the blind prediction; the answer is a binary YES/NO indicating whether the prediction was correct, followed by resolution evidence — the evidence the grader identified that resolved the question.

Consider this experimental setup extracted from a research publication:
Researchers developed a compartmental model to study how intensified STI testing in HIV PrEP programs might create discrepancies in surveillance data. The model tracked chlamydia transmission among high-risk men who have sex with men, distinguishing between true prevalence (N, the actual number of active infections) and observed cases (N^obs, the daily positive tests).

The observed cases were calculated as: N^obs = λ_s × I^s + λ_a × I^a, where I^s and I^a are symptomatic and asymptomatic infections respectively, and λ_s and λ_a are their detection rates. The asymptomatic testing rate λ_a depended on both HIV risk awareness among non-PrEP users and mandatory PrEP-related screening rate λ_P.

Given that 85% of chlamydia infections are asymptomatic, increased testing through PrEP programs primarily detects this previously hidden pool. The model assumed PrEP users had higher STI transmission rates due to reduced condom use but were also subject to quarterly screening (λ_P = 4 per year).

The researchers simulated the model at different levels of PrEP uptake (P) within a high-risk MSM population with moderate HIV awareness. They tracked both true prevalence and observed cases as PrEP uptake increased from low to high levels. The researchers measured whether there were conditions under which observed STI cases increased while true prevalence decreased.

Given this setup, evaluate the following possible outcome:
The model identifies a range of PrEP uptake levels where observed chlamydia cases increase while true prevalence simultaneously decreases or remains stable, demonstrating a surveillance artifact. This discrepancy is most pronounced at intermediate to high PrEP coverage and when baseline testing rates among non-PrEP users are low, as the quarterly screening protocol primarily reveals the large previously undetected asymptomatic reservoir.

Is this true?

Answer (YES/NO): NO